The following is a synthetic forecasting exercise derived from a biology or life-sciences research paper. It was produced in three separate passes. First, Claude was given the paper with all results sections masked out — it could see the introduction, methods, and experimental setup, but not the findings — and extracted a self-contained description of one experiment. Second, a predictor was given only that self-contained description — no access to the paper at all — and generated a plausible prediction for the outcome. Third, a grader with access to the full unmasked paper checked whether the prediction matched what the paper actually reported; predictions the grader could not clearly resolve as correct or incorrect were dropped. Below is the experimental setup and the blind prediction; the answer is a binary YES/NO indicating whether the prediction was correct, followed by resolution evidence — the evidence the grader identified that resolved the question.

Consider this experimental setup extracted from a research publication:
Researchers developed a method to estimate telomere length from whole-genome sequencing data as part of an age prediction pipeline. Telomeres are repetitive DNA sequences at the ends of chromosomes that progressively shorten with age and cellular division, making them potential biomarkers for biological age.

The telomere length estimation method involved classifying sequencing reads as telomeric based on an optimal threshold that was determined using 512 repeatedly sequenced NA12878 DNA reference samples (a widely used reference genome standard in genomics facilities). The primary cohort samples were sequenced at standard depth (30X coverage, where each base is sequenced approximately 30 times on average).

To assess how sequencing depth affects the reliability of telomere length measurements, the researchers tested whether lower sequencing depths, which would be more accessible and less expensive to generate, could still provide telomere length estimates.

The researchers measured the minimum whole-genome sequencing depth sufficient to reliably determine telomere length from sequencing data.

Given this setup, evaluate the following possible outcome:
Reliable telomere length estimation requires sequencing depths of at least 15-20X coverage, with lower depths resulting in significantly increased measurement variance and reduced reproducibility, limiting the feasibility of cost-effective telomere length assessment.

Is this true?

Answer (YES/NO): NO